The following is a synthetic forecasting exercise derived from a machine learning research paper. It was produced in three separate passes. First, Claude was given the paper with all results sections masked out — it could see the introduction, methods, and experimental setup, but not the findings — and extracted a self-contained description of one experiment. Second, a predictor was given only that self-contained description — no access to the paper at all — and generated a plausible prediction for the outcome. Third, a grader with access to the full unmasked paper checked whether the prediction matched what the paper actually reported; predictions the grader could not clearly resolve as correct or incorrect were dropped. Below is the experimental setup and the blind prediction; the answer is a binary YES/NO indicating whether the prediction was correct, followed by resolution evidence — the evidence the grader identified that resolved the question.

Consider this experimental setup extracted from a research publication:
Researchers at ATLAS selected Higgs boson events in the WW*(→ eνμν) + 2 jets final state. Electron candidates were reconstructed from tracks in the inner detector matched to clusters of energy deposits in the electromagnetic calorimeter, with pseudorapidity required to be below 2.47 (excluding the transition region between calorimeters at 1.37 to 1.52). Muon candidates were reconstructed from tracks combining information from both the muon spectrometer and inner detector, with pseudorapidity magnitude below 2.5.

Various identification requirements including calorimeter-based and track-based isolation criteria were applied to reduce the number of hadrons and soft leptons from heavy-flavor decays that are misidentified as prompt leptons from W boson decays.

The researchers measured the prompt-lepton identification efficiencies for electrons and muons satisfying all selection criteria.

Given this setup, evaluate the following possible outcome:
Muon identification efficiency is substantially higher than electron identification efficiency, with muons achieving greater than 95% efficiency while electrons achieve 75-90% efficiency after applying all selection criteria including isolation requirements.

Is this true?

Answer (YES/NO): NO